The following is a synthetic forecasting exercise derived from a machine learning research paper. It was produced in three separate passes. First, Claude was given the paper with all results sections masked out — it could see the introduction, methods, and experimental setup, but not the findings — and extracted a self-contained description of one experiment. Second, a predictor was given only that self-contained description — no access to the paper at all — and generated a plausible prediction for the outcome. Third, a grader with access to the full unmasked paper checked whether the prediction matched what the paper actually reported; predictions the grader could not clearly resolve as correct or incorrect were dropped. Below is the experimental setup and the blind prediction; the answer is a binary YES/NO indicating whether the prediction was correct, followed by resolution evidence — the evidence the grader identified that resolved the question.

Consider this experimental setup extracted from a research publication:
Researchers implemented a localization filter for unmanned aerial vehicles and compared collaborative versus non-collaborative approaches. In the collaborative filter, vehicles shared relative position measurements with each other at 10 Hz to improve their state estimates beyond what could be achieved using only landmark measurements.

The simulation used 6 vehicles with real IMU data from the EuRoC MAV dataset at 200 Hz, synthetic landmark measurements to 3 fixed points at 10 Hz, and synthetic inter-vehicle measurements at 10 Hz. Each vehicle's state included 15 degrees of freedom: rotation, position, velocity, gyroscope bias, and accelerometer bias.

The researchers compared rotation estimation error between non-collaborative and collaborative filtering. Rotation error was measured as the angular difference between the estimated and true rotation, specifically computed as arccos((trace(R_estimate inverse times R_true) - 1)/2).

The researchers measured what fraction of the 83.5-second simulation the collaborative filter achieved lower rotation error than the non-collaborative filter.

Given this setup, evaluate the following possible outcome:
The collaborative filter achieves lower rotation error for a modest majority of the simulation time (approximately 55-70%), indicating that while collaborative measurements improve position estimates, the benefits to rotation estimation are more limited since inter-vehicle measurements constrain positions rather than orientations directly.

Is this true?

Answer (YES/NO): NO